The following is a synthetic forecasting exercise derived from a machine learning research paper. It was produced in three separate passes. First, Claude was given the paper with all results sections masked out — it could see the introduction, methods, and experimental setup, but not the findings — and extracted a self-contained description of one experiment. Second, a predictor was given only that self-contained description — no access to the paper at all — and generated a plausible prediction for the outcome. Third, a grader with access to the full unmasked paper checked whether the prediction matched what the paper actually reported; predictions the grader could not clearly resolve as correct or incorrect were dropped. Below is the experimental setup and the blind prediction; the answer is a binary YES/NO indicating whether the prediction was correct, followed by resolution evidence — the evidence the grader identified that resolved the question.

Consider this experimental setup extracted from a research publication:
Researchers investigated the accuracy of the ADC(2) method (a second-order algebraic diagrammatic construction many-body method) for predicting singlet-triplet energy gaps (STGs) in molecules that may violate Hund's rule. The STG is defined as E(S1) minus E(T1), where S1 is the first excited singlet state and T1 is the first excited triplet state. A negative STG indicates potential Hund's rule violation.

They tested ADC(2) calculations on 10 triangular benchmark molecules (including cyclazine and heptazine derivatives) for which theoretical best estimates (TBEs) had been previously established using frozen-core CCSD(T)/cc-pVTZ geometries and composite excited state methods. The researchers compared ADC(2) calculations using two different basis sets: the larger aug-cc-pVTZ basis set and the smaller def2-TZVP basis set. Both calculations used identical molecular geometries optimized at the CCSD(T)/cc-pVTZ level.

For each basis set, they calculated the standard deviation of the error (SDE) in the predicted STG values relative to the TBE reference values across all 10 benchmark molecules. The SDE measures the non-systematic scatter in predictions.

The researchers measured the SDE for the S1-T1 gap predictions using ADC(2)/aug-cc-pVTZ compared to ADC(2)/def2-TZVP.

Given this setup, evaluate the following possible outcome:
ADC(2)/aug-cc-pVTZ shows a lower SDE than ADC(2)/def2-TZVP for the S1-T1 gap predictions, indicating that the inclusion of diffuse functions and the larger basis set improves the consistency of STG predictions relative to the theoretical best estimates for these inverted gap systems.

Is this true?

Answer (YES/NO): NO